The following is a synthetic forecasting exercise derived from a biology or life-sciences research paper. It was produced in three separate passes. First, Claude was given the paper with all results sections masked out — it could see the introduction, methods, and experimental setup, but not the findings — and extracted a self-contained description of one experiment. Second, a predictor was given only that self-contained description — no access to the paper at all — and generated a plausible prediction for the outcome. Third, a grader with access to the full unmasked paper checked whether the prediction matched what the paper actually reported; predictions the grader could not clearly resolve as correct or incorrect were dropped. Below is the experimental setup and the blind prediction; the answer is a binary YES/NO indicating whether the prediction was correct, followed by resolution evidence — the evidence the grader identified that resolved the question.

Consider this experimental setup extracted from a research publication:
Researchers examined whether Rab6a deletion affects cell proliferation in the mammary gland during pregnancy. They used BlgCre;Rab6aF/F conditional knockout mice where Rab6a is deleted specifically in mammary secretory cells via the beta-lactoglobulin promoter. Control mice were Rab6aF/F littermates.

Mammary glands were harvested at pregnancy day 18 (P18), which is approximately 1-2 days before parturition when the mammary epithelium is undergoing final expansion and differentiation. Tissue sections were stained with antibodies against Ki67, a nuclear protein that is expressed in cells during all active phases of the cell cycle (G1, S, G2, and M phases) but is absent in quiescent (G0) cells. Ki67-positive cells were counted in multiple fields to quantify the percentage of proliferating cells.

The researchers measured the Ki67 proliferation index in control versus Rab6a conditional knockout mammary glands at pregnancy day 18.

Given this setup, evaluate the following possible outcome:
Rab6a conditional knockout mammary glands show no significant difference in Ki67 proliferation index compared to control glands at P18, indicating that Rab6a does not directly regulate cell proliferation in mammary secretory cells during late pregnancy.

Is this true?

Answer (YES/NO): NO